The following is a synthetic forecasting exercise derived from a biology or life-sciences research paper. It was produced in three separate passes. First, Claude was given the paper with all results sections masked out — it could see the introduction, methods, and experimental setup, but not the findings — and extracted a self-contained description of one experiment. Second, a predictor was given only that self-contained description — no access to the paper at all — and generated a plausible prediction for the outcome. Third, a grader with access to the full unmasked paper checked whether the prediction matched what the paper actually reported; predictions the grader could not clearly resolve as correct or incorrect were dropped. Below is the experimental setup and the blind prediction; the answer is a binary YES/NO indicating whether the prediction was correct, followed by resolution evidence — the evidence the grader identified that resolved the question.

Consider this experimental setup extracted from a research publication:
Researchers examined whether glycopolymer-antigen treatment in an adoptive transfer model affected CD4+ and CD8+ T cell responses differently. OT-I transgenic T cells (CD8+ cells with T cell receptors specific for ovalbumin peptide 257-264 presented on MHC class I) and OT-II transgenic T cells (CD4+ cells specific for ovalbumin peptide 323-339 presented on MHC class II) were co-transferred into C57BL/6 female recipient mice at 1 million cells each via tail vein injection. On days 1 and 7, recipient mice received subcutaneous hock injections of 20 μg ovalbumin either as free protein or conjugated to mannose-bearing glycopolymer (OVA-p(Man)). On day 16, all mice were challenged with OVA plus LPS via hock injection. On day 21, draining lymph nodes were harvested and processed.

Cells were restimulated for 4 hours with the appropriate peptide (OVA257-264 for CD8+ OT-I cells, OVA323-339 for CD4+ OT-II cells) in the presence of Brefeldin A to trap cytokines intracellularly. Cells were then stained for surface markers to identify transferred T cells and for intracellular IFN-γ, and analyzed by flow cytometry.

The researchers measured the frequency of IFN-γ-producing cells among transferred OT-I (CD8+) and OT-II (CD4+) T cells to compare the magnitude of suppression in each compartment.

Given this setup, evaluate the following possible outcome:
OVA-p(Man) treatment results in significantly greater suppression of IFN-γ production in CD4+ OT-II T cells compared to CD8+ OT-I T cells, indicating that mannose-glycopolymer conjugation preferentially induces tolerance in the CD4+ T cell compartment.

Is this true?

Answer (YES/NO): NO